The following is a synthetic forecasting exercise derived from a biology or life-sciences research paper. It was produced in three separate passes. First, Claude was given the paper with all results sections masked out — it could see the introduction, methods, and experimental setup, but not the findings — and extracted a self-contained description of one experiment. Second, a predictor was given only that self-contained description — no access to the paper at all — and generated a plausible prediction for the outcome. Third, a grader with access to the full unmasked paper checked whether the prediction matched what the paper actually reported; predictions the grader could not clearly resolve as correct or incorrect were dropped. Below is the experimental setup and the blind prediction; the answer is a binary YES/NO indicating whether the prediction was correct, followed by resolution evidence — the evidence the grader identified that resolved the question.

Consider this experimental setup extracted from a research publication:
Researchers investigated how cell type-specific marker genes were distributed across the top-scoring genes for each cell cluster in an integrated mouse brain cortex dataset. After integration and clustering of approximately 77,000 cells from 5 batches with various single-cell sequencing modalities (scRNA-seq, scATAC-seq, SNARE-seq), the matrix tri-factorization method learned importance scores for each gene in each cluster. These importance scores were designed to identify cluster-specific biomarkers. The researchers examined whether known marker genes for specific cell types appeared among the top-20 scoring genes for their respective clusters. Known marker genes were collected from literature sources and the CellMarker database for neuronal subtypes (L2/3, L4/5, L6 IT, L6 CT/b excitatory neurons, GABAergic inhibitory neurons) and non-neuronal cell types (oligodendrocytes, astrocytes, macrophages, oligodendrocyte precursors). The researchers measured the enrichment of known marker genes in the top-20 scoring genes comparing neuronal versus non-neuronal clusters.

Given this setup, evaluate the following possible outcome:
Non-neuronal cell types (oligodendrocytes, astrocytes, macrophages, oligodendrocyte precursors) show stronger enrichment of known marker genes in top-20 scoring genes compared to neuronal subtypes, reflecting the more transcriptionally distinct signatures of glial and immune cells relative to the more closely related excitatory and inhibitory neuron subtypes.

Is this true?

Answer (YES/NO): NO